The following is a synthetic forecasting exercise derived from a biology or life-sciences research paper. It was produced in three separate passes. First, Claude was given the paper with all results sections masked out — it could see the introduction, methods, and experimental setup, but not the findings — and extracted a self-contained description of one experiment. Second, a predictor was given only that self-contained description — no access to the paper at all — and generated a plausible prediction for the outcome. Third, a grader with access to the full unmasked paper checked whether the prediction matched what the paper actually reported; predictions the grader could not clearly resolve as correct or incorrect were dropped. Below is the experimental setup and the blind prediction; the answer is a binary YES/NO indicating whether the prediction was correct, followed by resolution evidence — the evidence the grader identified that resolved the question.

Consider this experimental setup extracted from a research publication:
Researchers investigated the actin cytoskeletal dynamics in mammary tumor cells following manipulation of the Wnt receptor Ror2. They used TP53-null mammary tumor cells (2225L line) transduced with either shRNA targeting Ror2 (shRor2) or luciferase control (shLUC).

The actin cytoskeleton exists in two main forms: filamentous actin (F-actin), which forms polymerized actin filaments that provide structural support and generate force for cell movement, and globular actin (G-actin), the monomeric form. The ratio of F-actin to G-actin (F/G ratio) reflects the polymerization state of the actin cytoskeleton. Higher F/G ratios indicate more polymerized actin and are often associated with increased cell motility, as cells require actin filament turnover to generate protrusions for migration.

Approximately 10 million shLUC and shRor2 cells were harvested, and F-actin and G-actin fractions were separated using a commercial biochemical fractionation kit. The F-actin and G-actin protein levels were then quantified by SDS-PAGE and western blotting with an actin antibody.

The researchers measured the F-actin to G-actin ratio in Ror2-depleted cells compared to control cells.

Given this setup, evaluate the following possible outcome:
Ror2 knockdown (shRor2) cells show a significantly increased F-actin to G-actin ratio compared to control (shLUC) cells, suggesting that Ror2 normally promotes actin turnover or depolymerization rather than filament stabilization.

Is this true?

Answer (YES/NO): YES